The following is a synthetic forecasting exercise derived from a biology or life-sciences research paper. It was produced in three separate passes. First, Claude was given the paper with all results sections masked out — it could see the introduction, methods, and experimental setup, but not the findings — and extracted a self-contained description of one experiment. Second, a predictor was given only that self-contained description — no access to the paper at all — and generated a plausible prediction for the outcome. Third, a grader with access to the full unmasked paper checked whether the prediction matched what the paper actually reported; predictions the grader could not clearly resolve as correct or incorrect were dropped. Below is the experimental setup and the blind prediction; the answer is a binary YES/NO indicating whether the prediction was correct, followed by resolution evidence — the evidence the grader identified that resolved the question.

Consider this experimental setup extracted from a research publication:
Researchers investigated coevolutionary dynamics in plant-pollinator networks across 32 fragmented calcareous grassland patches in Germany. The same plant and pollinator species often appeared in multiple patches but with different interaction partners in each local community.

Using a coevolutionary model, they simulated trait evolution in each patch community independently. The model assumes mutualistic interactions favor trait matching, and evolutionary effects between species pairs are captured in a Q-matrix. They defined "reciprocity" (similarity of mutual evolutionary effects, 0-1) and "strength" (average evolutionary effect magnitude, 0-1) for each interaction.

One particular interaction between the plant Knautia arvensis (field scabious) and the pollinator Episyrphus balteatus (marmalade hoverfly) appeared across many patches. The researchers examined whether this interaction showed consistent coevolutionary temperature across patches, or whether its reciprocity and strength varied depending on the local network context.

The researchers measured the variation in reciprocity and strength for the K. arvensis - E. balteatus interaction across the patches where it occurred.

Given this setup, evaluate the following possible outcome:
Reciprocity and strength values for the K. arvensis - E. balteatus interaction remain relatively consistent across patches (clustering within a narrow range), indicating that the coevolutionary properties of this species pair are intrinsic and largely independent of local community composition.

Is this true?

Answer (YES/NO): NO